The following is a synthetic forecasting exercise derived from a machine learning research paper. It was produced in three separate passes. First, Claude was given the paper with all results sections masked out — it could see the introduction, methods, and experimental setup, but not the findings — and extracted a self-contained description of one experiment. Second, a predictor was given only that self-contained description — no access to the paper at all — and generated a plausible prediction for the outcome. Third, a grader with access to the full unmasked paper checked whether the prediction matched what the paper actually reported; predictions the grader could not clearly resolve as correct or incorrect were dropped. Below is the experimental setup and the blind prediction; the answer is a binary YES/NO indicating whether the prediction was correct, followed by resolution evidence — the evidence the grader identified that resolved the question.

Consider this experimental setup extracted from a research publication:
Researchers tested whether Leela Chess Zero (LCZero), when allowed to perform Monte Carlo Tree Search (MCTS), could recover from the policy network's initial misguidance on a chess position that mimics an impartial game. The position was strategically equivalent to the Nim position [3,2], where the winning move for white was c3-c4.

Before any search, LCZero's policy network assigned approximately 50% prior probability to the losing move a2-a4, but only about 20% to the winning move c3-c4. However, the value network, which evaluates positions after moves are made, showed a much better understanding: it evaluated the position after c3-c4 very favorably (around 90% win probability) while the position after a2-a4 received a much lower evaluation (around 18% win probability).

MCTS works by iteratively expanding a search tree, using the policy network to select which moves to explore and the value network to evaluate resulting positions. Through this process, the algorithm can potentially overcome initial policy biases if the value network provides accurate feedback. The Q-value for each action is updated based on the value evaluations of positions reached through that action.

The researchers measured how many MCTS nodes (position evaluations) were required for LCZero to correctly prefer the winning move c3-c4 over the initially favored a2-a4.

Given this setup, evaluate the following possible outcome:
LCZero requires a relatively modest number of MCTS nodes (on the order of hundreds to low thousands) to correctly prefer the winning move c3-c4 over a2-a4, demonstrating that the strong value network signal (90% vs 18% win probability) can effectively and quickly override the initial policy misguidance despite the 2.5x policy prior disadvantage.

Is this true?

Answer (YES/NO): NO